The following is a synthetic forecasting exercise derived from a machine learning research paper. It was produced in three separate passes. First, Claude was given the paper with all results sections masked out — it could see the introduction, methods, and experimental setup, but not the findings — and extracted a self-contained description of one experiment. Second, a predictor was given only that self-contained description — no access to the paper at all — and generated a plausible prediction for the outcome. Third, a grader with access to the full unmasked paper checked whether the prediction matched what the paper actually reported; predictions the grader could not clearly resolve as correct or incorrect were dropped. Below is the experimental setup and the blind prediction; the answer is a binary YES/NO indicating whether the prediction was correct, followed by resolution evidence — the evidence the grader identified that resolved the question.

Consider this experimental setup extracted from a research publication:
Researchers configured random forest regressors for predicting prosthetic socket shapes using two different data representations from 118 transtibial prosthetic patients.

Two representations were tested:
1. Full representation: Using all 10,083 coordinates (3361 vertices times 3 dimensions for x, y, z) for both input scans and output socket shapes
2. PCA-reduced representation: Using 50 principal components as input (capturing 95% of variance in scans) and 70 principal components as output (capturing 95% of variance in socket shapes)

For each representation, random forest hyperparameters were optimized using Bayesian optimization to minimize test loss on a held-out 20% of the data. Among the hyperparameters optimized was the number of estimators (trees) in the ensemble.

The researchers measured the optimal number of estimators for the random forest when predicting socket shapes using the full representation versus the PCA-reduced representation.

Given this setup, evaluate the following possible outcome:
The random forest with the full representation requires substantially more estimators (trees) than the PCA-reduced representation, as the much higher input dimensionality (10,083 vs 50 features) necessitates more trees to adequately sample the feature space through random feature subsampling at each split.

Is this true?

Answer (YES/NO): YES